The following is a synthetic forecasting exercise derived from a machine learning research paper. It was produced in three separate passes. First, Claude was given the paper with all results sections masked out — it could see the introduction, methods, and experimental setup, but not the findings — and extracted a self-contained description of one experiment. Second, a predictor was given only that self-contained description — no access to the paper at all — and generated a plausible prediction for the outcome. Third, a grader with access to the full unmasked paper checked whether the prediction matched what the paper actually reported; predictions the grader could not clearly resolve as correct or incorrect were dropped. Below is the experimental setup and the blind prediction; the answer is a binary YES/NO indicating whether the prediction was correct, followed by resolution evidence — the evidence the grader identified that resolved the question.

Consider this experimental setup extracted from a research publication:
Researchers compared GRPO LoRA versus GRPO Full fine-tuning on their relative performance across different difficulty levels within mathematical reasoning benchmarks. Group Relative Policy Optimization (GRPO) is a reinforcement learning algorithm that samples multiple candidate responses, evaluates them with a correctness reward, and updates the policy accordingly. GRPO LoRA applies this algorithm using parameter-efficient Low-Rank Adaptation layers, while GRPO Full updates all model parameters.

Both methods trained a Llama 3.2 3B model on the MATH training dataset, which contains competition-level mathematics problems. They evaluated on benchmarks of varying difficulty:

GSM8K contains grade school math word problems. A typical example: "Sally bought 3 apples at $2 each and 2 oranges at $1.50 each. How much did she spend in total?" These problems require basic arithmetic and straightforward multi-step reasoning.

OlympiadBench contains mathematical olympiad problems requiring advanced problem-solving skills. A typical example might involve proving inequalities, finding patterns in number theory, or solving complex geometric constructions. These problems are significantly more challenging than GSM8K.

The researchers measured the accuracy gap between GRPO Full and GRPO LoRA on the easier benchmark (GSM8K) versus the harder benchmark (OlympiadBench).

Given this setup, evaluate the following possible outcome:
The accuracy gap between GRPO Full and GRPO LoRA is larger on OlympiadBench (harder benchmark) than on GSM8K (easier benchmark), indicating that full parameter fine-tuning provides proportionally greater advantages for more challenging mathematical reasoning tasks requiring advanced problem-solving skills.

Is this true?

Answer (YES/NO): NO